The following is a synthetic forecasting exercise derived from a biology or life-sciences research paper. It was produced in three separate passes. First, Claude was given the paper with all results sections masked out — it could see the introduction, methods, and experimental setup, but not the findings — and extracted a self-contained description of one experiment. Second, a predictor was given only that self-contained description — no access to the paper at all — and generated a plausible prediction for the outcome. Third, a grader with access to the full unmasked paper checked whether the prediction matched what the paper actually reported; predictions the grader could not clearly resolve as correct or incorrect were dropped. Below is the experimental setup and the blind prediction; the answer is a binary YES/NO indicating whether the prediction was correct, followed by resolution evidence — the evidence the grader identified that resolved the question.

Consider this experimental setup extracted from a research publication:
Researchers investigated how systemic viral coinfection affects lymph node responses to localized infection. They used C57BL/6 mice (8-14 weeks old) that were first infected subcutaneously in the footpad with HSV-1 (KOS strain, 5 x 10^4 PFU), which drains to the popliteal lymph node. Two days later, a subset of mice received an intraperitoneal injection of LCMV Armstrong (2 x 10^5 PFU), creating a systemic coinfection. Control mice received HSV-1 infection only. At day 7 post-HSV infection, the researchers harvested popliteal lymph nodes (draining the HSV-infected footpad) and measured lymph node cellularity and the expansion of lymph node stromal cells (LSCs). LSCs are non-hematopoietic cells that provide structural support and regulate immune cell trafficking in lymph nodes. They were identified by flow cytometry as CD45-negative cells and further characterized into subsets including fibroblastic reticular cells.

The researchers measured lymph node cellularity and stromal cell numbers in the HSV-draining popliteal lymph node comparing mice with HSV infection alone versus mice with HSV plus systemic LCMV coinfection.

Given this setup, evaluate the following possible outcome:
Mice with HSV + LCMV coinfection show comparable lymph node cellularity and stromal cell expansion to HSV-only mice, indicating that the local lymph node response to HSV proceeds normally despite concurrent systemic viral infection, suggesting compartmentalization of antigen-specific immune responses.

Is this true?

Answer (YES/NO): NO